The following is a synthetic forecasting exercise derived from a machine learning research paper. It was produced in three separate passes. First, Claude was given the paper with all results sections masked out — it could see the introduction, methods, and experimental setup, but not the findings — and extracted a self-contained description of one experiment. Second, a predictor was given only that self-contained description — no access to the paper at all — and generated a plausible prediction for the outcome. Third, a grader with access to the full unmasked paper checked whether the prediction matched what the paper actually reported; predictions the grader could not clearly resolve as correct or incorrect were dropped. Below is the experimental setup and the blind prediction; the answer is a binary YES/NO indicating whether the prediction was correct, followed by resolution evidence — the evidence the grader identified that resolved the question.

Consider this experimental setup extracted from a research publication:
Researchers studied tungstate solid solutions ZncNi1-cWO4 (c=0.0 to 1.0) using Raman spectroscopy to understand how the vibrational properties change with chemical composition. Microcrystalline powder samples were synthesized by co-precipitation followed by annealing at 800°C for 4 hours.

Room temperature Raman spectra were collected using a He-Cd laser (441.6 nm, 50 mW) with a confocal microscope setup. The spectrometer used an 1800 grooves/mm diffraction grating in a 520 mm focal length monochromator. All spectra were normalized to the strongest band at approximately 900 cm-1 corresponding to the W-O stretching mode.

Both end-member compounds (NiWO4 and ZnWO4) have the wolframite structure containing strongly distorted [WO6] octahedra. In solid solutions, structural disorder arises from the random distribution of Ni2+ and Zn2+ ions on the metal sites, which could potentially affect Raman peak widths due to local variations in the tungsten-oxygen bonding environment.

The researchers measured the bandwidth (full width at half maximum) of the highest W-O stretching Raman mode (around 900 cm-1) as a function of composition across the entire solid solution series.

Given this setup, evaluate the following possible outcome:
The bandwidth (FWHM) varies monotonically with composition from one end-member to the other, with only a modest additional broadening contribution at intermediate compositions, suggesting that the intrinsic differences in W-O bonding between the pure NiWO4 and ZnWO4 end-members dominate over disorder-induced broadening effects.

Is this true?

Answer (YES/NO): NO